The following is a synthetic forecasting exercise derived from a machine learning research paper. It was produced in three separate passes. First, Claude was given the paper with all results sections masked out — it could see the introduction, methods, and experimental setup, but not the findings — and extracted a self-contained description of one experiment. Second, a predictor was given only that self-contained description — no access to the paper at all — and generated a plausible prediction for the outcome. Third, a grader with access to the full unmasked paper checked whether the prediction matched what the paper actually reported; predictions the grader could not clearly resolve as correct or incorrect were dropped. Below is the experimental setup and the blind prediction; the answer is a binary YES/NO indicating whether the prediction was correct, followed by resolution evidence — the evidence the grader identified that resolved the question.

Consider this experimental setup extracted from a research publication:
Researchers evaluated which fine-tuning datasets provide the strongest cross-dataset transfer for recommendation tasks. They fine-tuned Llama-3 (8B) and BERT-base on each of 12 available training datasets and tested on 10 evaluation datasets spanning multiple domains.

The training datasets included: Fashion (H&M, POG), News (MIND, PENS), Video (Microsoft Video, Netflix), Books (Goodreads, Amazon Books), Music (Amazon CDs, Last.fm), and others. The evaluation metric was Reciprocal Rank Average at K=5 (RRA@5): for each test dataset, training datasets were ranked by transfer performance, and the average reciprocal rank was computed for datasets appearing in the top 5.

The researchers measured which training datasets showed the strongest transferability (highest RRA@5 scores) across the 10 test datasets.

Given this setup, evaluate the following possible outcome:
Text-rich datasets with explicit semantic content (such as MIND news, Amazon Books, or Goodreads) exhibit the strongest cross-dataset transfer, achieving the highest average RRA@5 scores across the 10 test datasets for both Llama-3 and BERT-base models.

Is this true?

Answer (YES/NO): NO